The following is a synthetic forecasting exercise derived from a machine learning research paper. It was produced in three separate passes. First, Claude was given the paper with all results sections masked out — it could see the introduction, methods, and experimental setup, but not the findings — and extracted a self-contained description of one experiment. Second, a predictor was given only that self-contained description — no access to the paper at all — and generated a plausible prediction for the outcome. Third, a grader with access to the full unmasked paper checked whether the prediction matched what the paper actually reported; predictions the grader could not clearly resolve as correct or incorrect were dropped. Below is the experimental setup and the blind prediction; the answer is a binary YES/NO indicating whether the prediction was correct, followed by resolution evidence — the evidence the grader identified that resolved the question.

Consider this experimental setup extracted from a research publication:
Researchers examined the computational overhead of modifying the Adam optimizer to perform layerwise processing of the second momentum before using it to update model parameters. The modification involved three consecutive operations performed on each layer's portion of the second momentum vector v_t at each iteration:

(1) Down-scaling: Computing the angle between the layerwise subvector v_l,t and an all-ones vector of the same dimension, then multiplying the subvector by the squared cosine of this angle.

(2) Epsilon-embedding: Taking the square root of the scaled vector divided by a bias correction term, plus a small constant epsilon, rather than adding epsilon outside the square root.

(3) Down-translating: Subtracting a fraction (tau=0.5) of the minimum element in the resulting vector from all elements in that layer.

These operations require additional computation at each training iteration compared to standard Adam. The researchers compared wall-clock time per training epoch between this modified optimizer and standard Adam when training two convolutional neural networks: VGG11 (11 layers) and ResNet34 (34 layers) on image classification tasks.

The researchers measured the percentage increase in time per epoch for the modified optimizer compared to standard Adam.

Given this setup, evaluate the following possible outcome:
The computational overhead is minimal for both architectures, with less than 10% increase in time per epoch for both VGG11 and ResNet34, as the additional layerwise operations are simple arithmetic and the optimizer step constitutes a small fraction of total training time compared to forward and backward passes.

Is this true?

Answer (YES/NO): NO